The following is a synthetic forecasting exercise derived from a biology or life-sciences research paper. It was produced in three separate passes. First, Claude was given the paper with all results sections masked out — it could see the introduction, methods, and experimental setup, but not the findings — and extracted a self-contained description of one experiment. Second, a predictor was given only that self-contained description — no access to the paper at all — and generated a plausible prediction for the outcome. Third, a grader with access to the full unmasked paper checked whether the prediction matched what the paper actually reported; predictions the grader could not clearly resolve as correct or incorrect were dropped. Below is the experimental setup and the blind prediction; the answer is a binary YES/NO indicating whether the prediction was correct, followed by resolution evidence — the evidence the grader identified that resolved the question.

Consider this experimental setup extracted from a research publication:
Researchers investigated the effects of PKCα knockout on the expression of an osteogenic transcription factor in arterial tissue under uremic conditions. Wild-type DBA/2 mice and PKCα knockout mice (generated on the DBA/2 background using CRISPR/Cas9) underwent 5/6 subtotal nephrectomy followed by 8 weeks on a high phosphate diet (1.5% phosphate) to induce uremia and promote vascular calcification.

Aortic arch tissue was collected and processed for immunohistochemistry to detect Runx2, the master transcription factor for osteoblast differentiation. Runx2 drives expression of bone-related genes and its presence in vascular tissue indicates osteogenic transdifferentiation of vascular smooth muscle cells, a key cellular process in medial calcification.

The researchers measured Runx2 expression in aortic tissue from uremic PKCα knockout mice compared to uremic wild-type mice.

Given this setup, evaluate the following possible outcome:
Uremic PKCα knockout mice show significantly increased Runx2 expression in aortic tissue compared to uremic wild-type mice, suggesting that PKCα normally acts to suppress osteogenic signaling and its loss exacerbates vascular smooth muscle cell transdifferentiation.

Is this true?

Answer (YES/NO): YES